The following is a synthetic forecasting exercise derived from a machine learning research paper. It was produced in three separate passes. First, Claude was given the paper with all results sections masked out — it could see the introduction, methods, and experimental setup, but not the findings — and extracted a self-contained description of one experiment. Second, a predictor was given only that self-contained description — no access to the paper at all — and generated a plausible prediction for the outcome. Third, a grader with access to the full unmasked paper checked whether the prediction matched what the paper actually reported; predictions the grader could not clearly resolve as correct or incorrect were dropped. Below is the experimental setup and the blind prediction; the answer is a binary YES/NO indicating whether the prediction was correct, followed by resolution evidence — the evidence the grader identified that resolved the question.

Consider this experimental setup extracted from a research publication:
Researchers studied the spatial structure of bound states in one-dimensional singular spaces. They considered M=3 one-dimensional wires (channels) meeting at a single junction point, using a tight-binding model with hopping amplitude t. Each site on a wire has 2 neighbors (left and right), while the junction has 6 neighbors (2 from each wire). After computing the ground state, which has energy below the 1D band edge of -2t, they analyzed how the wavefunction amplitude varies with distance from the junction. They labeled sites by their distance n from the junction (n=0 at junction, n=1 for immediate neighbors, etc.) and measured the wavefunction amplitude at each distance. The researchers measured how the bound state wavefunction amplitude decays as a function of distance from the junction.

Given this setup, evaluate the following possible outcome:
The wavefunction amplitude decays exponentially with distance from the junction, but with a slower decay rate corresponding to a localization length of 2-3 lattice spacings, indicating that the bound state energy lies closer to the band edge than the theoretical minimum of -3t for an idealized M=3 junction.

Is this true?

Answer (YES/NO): NO